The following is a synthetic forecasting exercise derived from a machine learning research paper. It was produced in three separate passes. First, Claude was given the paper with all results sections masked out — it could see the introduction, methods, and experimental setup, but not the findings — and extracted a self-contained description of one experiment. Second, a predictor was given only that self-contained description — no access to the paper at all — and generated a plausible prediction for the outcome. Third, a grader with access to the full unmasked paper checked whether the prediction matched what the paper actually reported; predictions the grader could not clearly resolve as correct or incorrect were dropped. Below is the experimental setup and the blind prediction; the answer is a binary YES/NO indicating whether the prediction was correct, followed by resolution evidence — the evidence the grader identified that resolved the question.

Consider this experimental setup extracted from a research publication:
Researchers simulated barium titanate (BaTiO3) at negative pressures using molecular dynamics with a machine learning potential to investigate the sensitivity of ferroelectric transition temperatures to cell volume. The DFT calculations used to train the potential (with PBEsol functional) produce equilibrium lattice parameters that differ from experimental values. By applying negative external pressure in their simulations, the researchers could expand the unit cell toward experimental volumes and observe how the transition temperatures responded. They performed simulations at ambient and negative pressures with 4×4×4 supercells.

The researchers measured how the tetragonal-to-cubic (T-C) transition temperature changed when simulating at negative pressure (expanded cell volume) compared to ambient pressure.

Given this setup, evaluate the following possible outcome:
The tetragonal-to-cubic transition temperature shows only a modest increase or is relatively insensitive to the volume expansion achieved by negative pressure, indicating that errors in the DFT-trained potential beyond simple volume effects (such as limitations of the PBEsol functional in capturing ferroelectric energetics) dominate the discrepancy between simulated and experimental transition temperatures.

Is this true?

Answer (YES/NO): NO